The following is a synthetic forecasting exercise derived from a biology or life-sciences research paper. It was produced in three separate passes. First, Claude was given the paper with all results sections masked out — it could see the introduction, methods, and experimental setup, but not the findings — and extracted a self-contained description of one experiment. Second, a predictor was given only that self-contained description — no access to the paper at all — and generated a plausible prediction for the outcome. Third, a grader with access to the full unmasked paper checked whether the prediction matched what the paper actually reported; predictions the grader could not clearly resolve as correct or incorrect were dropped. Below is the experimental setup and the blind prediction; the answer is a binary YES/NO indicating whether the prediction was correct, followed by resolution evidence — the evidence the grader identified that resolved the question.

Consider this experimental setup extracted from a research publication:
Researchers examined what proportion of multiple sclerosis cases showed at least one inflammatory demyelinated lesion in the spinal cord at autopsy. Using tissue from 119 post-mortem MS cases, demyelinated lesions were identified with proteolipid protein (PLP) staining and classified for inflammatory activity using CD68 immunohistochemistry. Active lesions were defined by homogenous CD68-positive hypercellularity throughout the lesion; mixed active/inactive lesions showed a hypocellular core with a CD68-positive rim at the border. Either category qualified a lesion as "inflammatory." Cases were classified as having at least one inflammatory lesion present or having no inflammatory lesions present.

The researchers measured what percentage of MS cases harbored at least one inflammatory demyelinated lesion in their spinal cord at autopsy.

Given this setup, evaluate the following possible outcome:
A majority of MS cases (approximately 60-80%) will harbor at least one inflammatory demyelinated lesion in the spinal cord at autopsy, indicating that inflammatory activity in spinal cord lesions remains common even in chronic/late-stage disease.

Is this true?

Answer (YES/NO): YES